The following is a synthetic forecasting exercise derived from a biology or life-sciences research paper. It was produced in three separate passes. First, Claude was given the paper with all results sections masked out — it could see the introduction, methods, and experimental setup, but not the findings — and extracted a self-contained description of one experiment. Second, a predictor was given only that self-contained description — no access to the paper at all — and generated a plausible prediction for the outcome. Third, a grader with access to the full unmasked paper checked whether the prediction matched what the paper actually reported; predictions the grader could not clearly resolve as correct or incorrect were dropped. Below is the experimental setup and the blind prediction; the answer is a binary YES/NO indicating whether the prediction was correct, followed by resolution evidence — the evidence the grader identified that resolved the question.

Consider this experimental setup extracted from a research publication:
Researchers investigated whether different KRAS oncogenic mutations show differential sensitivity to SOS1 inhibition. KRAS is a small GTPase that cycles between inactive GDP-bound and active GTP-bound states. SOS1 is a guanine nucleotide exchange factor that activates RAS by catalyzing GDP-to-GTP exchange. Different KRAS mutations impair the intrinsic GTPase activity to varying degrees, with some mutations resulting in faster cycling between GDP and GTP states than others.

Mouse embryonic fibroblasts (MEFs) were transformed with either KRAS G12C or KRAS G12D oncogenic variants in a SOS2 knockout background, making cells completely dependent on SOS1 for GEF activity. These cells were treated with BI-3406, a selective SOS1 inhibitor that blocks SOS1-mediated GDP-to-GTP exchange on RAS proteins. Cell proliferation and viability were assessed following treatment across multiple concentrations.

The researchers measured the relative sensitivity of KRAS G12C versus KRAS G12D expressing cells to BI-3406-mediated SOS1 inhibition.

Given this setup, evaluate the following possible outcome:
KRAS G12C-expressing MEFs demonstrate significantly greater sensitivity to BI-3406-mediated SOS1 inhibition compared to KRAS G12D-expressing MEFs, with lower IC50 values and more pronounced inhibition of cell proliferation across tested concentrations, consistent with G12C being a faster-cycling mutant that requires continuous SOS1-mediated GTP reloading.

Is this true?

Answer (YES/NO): YES